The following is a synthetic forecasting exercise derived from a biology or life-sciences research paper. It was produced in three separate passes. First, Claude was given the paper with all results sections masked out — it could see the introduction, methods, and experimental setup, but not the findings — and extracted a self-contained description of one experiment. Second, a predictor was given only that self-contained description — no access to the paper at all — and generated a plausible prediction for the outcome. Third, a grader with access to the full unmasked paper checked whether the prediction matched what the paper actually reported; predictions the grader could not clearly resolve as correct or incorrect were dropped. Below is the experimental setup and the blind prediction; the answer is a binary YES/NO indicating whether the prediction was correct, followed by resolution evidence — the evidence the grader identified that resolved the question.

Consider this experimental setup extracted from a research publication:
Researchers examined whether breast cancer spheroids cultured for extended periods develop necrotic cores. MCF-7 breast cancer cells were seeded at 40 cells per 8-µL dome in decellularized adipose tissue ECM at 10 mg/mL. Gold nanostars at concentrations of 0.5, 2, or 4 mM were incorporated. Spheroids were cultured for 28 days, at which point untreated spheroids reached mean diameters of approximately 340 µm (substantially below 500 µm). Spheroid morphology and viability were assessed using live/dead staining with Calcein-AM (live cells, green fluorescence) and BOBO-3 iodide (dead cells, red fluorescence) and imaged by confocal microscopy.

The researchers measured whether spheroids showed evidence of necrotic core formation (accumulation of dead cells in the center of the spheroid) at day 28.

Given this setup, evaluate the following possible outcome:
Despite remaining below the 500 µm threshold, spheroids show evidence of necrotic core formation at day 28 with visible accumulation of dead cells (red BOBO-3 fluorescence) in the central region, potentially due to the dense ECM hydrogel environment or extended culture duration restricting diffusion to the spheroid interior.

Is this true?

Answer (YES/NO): NO